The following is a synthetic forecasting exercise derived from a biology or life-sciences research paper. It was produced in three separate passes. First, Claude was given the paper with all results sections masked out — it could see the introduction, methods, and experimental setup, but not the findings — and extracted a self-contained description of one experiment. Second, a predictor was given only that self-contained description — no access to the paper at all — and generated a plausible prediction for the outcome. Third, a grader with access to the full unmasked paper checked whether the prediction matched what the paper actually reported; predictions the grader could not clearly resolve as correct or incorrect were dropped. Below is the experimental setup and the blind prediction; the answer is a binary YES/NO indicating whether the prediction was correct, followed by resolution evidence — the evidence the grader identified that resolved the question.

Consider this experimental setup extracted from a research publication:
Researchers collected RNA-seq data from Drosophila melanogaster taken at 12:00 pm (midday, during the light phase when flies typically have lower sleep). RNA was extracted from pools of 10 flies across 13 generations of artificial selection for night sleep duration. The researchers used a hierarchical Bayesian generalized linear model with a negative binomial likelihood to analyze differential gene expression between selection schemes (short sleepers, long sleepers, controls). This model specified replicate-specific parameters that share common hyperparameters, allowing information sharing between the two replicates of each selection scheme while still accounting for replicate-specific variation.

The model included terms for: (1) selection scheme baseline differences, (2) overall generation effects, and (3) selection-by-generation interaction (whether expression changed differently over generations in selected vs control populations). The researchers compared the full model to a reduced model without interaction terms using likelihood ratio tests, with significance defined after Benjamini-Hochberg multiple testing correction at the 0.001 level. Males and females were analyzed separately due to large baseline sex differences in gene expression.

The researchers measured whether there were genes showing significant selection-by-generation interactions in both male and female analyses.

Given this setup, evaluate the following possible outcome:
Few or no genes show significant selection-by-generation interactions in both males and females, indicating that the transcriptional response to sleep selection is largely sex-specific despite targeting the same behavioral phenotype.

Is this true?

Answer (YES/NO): NO